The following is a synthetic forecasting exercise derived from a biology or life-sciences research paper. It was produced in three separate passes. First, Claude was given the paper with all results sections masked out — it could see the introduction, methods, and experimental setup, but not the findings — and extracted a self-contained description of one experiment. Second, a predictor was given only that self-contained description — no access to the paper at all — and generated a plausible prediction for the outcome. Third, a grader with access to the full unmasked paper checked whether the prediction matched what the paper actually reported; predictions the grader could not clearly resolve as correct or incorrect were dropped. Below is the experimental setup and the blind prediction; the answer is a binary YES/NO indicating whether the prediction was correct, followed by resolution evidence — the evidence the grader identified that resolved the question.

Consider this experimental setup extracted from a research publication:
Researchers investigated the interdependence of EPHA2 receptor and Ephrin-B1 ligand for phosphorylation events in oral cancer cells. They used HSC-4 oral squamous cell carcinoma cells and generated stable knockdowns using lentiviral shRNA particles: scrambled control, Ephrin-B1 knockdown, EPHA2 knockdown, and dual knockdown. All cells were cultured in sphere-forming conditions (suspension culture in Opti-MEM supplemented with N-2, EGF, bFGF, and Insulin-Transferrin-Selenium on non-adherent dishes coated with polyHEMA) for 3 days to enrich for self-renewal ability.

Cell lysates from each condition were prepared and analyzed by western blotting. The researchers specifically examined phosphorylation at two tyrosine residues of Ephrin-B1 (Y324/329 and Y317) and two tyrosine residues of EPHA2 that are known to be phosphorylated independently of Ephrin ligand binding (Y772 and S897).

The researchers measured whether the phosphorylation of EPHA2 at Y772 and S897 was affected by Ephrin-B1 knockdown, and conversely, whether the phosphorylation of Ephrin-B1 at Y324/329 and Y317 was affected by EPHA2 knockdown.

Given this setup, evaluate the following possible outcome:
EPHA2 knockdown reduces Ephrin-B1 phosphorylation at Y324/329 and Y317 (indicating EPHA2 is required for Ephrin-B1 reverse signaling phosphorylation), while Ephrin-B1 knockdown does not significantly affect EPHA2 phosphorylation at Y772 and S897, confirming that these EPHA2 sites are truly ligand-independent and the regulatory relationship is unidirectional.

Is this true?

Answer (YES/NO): YES